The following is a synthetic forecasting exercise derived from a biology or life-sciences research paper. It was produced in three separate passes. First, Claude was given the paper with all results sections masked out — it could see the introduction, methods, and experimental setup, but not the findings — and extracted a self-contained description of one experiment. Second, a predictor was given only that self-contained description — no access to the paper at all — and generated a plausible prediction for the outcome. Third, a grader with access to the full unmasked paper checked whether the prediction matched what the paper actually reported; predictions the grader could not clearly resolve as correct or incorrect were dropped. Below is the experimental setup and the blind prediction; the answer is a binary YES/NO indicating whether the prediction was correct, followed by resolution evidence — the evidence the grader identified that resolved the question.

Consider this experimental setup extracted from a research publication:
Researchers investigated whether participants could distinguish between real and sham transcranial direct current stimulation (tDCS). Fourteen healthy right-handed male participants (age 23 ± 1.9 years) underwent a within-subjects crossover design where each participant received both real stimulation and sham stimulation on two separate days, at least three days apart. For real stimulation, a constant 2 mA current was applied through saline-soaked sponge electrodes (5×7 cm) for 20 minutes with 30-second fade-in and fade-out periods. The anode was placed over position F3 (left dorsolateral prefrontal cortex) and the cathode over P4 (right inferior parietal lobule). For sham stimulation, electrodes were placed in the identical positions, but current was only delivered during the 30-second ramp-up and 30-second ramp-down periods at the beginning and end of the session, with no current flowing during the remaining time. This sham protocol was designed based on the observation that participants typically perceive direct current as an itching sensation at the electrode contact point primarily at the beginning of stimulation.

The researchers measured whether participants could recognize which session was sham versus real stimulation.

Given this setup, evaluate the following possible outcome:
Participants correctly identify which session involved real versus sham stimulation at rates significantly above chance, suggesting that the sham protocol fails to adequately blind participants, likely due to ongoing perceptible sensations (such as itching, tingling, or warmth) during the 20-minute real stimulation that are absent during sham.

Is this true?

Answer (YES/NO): NO